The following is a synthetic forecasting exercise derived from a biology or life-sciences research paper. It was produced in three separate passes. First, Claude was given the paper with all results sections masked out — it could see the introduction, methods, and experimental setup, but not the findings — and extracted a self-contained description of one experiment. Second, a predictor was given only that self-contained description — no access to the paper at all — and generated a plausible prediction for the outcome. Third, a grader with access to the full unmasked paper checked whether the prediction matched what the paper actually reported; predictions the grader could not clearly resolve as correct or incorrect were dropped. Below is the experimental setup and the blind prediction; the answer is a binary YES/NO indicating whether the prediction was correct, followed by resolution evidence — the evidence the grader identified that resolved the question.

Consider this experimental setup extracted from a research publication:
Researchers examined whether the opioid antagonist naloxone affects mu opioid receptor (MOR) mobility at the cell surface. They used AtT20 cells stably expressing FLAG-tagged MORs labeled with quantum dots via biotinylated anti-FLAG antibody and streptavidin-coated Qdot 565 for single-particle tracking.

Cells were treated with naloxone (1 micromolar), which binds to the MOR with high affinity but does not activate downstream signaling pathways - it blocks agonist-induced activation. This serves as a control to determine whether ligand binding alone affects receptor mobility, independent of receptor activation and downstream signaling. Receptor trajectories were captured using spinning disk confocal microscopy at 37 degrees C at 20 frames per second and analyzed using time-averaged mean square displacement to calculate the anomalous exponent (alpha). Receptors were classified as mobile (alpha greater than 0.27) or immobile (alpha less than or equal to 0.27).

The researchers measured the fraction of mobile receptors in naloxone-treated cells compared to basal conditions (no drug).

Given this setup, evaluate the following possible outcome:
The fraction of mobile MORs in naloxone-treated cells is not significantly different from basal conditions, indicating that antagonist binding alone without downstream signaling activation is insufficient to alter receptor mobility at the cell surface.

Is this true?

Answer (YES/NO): YES